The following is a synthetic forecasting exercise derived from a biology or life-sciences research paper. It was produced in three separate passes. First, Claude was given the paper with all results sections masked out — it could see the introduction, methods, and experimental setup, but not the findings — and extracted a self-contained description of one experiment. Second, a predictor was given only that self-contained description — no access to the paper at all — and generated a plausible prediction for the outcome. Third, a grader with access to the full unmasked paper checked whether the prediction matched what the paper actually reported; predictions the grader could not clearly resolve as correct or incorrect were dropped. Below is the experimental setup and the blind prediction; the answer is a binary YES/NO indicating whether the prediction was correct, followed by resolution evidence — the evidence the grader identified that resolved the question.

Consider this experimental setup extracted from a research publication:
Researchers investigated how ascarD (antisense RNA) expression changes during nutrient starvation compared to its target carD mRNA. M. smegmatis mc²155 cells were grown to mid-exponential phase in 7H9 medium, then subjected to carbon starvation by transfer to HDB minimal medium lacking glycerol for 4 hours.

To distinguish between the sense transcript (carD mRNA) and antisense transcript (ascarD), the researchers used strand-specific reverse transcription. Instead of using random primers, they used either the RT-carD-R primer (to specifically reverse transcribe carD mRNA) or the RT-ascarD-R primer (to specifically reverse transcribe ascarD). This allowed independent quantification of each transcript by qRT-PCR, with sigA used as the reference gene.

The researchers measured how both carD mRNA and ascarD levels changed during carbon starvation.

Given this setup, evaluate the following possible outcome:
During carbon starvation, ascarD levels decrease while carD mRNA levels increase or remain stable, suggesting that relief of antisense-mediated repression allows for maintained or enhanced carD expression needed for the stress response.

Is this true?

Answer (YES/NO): NO